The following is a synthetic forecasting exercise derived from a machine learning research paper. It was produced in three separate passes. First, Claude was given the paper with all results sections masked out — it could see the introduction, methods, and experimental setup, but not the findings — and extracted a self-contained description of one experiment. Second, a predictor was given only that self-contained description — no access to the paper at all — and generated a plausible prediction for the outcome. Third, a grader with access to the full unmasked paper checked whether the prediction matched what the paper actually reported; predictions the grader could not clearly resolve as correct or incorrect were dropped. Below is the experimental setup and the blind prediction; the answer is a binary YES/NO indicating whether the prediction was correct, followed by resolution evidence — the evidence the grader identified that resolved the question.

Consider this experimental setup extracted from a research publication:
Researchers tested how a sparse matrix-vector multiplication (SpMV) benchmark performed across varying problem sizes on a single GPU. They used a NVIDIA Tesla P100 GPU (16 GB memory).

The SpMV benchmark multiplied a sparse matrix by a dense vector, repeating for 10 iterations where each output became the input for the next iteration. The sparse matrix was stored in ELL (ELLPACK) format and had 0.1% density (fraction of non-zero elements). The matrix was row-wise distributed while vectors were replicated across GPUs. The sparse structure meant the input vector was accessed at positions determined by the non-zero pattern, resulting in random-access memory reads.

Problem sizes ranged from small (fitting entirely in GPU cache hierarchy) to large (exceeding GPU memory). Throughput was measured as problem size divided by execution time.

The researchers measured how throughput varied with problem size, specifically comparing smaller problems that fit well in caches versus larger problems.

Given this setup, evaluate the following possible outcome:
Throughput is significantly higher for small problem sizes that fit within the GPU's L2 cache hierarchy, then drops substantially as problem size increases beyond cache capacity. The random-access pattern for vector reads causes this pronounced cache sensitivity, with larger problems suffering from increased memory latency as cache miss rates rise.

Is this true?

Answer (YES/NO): YES